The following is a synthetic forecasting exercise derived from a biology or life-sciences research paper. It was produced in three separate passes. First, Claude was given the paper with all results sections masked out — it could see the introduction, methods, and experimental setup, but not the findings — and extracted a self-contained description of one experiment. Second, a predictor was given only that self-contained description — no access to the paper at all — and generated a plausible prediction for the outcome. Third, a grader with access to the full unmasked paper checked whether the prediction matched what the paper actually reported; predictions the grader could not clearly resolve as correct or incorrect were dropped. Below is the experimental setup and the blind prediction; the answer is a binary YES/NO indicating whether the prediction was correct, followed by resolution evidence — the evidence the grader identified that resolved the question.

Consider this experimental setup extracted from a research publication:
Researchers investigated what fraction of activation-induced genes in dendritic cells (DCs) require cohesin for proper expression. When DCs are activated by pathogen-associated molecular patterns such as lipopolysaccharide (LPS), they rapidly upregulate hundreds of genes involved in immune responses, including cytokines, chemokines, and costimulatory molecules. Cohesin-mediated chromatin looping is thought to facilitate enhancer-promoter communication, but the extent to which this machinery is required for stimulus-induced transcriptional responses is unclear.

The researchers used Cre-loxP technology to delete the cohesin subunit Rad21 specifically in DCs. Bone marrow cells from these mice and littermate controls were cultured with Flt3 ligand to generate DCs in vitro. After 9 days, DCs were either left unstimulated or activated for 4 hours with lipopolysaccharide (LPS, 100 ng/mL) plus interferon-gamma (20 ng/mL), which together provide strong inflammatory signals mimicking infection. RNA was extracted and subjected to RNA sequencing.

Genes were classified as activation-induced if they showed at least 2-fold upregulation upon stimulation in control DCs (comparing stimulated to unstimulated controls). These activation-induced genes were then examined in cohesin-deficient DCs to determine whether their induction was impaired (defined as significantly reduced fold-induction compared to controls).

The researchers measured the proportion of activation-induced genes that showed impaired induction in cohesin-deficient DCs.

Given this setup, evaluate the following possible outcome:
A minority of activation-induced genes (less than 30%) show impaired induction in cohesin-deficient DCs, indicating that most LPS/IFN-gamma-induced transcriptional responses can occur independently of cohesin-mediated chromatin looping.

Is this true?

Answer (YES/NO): YES